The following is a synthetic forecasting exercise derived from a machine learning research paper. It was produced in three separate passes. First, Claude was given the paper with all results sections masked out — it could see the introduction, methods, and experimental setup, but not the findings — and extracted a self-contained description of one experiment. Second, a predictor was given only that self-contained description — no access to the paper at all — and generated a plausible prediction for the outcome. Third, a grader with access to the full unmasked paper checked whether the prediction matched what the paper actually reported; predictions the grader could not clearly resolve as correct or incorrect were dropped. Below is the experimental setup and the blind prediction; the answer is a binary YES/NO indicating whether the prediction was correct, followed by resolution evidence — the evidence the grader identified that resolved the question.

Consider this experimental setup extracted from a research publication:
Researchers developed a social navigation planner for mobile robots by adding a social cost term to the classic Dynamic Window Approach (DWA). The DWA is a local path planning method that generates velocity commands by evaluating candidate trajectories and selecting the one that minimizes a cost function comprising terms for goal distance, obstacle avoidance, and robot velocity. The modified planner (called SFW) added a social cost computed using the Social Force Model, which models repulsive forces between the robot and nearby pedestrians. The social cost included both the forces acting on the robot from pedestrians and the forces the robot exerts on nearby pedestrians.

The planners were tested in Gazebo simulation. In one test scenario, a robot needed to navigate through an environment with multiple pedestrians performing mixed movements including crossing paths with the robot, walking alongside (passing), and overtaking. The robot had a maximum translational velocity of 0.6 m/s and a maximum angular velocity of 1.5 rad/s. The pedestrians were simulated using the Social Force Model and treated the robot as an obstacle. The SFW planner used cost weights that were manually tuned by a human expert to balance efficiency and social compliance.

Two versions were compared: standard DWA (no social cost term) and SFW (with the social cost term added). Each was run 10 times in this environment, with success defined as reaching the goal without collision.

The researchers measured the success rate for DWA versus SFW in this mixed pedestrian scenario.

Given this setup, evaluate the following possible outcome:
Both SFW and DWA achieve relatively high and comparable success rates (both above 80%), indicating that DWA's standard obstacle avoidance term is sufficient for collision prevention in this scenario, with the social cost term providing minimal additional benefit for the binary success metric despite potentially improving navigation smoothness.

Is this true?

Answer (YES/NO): NO